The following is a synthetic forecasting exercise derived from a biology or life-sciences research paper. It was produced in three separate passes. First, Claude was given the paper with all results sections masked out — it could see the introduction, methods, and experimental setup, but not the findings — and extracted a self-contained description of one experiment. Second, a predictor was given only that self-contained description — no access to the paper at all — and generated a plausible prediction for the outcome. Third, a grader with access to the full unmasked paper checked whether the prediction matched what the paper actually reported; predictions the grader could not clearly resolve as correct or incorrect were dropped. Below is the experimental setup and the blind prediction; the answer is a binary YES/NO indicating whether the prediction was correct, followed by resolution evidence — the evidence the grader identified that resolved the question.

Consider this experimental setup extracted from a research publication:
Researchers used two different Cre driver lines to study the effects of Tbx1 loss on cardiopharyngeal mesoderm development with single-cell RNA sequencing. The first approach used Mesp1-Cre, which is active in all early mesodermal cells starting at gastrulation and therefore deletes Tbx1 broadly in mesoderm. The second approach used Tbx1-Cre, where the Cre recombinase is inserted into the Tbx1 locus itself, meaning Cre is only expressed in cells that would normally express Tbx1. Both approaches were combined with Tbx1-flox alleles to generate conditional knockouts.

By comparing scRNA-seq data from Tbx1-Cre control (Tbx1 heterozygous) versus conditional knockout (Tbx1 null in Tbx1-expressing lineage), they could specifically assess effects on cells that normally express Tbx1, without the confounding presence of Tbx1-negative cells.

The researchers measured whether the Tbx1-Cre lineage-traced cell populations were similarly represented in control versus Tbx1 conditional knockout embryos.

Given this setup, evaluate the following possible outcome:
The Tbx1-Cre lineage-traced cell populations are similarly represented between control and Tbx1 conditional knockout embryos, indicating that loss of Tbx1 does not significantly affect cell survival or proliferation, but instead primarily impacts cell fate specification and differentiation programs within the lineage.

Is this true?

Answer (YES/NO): NO